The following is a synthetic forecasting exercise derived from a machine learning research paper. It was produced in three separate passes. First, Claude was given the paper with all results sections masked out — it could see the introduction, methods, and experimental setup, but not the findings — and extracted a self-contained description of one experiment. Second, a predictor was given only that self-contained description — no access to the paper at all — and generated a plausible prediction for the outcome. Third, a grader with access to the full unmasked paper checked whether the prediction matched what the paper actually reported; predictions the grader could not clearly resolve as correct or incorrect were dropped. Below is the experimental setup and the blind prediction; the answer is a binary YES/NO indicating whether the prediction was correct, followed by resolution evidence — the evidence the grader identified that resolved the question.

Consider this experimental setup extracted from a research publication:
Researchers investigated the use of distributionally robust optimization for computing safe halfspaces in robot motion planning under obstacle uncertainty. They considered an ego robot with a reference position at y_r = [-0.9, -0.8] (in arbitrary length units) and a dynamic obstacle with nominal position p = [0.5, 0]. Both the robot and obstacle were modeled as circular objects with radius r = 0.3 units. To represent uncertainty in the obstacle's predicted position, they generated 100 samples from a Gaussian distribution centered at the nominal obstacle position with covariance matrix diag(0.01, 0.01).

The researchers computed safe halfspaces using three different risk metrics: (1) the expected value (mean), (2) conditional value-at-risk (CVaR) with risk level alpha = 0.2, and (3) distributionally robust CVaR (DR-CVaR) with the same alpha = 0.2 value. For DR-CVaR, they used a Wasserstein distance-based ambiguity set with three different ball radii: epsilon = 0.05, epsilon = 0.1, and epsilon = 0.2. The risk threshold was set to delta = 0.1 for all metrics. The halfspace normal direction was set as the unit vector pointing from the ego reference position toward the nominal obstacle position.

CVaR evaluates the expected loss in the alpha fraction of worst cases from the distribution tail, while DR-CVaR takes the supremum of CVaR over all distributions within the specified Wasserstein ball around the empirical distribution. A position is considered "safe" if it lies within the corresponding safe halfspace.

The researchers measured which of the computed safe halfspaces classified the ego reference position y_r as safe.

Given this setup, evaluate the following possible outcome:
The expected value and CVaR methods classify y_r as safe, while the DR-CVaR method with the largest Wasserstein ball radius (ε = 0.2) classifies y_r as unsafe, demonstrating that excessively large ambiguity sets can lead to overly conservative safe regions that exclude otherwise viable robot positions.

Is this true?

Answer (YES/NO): YES